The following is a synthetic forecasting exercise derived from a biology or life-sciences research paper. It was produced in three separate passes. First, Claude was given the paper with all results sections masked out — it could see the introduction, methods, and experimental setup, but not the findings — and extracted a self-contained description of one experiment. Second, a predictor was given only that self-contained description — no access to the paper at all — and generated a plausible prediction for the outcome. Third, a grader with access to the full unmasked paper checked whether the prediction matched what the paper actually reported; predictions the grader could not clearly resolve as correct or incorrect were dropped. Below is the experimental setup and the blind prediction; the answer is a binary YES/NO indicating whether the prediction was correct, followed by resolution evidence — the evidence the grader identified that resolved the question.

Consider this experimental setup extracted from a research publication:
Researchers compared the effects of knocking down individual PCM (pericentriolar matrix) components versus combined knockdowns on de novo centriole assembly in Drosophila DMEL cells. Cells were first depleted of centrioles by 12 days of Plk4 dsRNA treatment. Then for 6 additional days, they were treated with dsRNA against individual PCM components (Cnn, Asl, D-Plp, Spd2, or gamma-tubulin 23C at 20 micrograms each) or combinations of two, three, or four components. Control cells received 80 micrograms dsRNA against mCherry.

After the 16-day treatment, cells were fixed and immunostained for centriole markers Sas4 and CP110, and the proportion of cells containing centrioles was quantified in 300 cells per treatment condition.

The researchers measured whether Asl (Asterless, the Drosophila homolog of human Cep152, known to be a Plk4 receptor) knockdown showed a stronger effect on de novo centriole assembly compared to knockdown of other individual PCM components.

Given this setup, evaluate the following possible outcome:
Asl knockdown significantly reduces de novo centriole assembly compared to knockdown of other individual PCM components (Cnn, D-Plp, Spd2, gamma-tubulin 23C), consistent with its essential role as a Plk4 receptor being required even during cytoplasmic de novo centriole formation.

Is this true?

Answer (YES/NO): YES